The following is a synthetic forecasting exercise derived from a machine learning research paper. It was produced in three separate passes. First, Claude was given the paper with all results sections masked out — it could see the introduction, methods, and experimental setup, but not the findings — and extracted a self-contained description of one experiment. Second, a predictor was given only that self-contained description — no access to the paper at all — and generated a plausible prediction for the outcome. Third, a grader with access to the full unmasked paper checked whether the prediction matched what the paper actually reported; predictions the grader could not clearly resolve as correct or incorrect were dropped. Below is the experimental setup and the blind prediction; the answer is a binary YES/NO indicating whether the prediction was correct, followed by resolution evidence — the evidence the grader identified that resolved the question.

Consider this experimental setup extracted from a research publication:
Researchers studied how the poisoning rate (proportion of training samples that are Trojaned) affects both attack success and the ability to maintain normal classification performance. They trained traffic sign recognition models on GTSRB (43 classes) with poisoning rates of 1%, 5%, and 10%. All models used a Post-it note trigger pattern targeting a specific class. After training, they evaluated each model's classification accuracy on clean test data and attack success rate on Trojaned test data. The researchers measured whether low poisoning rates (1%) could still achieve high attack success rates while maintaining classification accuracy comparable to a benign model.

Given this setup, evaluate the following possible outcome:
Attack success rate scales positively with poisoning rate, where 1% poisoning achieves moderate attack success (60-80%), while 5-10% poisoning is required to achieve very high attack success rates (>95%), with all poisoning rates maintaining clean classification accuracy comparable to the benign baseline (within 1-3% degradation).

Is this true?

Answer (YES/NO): NO